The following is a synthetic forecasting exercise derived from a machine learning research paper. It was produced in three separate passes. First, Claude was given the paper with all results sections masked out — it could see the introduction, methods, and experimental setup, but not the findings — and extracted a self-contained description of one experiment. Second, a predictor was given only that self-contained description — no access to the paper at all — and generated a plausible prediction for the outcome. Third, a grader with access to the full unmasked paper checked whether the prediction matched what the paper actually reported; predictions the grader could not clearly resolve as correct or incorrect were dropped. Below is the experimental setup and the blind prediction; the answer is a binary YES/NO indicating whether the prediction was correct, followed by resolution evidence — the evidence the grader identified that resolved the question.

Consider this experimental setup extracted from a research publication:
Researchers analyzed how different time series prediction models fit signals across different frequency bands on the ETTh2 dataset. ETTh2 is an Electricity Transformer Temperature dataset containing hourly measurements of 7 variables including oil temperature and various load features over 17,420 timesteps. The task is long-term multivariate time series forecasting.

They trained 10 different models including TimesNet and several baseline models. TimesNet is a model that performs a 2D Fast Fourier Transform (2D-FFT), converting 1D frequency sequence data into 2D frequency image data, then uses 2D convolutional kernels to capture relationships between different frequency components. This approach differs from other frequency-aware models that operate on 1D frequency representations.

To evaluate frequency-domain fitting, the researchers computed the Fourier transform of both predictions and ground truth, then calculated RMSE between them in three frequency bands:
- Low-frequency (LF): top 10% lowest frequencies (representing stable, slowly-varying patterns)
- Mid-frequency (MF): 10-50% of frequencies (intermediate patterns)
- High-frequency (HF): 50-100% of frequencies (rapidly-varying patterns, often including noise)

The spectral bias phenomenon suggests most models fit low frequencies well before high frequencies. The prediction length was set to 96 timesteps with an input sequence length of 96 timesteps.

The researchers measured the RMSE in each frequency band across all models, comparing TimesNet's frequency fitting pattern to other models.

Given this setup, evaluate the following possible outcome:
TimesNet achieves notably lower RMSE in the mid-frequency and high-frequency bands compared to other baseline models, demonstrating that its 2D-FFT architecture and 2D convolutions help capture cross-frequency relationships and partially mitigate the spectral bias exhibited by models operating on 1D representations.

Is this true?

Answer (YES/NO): NO